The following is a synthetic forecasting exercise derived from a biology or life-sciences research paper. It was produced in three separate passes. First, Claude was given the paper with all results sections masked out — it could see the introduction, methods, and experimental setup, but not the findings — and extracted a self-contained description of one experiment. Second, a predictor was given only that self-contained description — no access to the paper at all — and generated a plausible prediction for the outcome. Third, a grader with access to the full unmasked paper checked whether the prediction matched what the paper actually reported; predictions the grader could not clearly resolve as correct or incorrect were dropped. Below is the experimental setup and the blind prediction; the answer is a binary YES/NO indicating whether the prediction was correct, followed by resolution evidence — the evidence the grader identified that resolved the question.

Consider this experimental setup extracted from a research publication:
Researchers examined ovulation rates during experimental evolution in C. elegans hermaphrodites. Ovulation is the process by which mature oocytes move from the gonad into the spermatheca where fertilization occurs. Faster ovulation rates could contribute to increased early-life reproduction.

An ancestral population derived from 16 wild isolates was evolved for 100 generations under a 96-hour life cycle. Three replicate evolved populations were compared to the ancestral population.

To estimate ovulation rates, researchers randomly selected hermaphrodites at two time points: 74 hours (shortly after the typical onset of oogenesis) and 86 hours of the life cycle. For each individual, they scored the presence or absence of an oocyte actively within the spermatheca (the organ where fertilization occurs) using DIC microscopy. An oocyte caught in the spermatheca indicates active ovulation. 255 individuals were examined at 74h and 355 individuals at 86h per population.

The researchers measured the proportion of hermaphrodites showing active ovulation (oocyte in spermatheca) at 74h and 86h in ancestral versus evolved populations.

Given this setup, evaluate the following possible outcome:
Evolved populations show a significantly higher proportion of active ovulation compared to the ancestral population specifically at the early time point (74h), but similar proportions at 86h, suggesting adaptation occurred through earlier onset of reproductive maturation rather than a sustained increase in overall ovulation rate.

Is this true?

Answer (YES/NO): NO